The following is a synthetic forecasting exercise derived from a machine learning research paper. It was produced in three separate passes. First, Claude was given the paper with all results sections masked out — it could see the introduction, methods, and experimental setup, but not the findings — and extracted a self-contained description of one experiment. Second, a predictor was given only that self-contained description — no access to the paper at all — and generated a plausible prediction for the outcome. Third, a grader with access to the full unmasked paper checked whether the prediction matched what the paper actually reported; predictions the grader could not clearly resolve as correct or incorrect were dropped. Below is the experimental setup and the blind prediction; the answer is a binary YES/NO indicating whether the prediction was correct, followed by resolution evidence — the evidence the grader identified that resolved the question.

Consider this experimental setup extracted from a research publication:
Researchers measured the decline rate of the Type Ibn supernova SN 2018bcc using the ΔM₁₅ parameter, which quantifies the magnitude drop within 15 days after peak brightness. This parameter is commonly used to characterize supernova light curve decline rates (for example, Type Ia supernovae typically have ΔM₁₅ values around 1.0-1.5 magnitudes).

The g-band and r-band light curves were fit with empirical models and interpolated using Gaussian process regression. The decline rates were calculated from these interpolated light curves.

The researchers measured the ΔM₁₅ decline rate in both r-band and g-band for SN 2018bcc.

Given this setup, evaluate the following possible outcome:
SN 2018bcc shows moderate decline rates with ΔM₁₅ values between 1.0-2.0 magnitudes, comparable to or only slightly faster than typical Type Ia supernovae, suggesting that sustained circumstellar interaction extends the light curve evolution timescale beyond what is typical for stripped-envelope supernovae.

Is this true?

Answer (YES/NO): NO